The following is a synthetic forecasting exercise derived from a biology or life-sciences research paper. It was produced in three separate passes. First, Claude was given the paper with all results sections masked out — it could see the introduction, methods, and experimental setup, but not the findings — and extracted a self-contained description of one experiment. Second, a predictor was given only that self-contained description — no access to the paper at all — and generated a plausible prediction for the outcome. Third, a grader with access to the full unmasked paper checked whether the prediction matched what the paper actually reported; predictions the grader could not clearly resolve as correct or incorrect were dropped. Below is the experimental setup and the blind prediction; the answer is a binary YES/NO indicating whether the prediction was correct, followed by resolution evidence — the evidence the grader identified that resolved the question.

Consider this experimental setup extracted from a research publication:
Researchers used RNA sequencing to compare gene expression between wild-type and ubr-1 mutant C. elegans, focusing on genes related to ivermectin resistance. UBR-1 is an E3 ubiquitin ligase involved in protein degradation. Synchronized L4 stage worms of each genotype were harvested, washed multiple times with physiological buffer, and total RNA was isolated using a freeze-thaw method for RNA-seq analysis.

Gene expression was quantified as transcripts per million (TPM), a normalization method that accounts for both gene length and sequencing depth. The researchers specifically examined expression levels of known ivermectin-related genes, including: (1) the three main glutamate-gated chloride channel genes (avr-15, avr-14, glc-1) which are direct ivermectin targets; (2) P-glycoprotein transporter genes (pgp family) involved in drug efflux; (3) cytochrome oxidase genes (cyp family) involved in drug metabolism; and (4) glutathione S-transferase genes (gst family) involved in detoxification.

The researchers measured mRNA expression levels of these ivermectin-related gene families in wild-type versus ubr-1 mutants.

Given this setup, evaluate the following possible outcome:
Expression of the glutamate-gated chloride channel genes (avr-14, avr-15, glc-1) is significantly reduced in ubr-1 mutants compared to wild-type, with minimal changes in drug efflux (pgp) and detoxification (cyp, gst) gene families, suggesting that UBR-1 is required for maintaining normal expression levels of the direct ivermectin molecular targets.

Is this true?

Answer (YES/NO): NO